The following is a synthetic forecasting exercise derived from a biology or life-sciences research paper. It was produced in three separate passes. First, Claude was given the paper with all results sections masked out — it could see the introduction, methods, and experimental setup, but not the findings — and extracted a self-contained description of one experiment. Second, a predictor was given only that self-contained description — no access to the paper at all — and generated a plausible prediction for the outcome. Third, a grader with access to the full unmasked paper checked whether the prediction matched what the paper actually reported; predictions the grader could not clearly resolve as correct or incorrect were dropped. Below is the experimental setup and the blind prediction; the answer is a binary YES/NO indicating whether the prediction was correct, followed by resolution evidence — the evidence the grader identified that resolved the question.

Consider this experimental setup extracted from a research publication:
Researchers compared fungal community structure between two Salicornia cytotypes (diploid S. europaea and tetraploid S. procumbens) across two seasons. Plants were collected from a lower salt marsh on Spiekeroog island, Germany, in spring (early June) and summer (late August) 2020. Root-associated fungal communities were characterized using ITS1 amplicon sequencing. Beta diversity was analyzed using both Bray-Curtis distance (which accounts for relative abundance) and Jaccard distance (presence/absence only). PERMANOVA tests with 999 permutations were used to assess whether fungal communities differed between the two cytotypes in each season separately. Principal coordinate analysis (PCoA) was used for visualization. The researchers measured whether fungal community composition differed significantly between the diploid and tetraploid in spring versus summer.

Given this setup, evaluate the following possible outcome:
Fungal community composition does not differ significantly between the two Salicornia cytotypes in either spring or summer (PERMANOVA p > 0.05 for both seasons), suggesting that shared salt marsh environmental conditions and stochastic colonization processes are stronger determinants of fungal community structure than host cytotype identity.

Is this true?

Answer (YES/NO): NO